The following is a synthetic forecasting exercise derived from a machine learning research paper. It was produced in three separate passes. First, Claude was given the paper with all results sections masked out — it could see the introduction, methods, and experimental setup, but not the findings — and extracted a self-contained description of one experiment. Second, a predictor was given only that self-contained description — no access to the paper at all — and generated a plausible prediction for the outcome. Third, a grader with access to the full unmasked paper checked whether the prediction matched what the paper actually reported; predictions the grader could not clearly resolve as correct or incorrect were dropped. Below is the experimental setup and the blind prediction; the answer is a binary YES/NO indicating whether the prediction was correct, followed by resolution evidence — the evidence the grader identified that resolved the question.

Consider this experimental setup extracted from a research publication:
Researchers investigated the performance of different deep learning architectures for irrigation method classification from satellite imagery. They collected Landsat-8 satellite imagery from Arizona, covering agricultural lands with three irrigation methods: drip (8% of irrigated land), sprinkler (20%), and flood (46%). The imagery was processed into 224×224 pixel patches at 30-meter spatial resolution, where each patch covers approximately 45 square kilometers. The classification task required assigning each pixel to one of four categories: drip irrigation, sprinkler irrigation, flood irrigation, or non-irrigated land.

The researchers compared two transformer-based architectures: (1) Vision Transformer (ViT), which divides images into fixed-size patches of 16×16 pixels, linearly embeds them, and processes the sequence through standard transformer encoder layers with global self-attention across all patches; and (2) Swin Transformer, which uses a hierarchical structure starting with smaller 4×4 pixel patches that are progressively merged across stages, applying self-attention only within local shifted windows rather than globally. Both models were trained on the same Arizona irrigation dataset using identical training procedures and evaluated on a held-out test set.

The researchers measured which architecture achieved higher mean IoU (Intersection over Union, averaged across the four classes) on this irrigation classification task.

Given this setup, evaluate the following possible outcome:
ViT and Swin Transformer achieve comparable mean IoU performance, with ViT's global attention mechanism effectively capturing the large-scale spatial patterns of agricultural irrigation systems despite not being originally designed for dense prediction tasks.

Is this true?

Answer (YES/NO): NO